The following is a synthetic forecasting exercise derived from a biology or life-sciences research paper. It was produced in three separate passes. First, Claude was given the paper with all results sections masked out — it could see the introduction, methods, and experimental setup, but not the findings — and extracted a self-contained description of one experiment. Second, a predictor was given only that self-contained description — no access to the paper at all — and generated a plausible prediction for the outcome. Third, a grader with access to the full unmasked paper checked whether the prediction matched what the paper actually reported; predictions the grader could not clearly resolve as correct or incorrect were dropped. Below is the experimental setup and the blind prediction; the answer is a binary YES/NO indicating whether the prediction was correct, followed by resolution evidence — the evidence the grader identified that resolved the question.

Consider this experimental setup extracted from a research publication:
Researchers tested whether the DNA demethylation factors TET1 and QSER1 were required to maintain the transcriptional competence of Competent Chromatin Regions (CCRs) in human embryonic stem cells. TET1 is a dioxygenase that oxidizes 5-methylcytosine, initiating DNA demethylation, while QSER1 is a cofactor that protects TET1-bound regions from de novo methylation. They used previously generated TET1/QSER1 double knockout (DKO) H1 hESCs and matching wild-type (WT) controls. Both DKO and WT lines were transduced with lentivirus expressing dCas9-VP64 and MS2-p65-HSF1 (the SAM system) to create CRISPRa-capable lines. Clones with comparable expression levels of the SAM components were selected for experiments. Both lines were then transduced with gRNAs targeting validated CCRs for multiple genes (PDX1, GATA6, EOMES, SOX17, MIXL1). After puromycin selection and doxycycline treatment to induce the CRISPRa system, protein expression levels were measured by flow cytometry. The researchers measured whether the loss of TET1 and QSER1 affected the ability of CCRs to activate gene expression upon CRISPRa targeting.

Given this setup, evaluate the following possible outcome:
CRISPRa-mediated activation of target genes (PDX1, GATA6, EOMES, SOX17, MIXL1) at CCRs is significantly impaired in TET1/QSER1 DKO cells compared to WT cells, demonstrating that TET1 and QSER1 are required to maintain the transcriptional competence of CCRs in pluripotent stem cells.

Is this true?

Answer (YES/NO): YES